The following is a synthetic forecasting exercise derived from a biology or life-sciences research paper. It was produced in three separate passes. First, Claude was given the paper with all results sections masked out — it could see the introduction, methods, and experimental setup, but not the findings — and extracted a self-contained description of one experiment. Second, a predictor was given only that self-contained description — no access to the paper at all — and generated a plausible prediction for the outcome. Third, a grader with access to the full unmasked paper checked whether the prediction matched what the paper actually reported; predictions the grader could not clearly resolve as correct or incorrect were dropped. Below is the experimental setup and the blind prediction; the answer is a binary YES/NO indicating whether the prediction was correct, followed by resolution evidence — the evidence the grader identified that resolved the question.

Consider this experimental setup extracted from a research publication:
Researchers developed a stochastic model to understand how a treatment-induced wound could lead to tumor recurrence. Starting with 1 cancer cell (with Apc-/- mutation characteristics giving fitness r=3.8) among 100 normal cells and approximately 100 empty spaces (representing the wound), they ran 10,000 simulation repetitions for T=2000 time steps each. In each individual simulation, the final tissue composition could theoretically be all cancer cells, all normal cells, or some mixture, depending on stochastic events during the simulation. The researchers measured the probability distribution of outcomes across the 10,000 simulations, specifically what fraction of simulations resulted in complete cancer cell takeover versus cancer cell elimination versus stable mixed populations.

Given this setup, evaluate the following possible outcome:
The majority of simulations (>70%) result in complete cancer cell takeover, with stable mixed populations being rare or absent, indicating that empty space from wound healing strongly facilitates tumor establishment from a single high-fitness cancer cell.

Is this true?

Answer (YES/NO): YES